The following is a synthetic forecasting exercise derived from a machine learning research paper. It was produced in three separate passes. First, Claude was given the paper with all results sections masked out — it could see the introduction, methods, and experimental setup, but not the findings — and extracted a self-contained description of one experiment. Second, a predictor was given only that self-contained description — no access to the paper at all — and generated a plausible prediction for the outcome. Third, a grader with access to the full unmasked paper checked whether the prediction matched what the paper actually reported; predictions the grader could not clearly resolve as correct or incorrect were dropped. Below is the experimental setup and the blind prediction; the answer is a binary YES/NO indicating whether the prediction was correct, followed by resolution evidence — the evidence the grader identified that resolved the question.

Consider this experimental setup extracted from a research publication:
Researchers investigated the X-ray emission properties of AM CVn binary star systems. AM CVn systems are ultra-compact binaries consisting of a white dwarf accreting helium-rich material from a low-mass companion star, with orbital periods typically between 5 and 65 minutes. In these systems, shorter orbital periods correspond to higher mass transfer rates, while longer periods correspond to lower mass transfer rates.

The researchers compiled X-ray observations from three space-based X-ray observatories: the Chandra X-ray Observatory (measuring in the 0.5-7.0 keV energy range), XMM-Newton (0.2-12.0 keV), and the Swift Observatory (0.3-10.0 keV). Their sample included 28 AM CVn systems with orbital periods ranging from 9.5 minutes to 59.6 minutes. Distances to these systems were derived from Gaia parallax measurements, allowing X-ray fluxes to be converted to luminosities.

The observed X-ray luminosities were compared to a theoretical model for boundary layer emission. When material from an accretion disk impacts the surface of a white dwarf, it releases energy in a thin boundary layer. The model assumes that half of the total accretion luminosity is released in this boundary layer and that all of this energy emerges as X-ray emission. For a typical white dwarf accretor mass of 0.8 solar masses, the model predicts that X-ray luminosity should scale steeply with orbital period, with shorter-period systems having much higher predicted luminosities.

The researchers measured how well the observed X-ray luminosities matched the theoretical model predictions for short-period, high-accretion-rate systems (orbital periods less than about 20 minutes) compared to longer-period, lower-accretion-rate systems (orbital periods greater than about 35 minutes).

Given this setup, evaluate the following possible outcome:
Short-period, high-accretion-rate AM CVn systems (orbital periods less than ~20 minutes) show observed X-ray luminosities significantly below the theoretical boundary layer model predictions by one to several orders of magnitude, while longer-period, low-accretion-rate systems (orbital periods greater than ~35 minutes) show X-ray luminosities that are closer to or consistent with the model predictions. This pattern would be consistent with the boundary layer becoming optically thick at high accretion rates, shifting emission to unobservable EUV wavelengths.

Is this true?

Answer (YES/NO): YES